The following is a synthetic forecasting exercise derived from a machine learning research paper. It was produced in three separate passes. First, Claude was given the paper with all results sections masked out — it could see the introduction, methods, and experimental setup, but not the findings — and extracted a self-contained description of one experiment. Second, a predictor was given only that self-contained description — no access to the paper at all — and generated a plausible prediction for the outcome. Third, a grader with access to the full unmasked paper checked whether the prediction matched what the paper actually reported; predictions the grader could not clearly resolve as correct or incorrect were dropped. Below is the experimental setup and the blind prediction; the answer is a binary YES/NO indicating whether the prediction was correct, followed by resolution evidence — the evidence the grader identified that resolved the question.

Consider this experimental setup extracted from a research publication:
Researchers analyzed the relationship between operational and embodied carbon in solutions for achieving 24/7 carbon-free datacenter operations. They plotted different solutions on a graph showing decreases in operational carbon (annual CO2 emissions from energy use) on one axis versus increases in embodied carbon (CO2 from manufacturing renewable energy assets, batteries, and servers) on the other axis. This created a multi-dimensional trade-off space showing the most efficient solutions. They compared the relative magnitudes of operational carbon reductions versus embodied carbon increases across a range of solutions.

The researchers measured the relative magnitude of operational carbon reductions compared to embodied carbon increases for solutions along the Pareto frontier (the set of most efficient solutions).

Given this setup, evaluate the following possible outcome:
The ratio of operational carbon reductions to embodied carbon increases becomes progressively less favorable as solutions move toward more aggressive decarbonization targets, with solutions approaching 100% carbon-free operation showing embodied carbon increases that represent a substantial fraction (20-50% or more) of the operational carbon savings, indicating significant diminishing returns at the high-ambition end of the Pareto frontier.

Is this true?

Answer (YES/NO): NO